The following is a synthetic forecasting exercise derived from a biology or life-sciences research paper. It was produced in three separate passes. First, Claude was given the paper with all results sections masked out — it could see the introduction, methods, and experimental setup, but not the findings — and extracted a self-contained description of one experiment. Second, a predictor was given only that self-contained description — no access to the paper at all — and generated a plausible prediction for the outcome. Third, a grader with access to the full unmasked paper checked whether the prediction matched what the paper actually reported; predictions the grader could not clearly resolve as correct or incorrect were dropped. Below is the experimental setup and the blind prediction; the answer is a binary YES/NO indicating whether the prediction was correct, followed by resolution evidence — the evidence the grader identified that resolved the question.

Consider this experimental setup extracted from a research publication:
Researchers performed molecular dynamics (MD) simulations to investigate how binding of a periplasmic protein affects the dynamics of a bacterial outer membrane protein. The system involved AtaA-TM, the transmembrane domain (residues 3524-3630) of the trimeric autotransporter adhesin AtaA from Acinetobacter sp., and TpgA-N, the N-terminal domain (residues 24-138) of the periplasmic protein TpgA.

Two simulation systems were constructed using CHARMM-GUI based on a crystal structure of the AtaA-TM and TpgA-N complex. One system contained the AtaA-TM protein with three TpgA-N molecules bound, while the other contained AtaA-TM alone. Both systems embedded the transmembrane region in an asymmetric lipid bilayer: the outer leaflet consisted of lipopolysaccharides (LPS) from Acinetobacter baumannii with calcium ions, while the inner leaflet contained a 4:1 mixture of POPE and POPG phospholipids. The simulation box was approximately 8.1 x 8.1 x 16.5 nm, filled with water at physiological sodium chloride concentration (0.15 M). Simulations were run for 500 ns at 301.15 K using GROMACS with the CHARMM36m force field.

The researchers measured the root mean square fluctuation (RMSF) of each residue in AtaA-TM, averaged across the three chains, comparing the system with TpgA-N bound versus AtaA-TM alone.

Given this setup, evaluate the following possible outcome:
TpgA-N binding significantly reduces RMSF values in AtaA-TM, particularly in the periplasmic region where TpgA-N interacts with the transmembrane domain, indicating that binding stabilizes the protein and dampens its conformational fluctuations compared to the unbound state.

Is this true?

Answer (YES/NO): YES